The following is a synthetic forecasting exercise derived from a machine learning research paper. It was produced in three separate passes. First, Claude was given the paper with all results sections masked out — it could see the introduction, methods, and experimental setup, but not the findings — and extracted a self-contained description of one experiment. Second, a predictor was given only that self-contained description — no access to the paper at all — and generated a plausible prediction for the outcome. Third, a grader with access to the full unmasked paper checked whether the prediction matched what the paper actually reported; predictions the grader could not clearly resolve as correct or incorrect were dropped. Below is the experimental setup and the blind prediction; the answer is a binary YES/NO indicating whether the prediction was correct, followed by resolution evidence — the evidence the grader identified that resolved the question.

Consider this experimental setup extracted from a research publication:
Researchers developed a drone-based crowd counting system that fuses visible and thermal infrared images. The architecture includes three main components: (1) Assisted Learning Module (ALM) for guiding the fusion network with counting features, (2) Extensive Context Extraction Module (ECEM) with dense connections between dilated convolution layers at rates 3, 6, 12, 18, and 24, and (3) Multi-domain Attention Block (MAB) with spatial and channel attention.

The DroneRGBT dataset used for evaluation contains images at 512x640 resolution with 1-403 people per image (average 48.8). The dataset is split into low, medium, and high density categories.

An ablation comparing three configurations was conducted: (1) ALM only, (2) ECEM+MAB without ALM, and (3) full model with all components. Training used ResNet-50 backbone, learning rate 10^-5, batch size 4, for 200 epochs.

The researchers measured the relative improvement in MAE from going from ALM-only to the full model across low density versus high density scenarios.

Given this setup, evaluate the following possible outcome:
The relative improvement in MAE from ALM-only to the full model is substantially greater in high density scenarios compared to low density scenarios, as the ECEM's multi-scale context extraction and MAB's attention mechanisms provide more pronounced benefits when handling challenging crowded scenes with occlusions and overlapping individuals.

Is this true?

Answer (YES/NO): YES